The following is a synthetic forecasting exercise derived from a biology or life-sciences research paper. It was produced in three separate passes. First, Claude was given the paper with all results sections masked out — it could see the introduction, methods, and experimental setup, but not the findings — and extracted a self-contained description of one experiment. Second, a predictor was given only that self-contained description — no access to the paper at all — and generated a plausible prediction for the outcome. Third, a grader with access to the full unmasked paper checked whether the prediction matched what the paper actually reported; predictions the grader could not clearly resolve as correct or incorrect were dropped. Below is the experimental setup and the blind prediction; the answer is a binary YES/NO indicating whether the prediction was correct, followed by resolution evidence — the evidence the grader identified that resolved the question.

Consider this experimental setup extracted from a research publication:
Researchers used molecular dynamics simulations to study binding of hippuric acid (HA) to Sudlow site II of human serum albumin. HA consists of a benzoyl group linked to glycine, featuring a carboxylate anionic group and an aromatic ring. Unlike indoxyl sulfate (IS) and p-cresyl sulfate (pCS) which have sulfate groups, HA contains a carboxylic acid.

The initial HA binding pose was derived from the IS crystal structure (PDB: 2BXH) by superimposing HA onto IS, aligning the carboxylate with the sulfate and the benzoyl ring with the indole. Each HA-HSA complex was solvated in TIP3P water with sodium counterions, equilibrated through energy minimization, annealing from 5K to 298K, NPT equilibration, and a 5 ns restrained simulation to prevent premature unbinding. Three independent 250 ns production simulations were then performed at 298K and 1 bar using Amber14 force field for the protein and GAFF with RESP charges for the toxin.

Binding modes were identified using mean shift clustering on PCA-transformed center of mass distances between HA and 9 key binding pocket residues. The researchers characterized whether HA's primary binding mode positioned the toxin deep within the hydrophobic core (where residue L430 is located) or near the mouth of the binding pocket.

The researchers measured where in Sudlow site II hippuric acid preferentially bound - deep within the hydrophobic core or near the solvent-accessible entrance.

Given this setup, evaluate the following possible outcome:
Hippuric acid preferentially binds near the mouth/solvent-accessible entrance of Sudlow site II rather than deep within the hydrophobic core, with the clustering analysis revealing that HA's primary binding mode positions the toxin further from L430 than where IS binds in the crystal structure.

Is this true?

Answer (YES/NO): YES